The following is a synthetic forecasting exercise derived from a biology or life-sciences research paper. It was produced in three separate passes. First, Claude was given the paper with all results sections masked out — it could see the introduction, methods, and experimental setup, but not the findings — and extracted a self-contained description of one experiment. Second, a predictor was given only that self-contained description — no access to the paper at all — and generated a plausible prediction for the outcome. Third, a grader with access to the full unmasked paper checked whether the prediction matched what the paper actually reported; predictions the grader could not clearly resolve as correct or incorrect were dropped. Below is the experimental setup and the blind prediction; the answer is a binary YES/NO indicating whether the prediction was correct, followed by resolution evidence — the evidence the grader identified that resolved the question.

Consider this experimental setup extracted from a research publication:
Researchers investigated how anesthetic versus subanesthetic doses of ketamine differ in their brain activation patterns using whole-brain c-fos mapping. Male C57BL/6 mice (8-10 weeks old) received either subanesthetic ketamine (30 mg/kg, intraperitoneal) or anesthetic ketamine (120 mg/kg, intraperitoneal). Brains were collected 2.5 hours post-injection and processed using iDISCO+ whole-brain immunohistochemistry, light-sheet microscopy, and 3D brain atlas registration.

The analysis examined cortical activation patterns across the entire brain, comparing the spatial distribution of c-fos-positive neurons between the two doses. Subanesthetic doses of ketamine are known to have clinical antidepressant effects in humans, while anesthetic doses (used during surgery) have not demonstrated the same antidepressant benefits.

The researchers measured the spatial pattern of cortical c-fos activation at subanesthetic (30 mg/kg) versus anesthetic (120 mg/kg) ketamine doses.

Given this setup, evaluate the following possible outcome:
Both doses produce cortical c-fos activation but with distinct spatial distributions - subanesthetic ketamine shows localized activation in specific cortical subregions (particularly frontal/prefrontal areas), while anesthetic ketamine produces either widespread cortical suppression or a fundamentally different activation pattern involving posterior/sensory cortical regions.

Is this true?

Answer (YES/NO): NO